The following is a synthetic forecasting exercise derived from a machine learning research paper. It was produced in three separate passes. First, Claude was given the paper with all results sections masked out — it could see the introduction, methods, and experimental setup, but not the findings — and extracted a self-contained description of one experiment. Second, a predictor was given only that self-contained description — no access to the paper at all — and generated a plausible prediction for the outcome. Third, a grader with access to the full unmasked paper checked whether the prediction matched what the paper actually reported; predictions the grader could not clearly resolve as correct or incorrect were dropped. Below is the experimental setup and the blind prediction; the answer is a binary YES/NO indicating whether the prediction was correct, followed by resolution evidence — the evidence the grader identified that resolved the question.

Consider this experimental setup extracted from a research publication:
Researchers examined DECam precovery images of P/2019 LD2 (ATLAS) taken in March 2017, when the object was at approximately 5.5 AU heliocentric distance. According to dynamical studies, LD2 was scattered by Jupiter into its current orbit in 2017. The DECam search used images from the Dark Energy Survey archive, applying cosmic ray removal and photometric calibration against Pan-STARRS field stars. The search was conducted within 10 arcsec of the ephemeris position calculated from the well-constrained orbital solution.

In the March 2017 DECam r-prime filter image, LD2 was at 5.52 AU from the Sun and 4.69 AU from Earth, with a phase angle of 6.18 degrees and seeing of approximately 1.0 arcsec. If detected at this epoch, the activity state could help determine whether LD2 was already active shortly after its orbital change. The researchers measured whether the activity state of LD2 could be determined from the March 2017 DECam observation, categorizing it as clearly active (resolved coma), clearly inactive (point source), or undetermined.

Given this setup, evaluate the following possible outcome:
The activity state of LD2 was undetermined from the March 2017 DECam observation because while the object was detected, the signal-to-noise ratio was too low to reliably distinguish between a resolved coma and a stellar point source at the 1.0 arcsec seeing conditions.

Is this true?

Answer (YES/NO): NO